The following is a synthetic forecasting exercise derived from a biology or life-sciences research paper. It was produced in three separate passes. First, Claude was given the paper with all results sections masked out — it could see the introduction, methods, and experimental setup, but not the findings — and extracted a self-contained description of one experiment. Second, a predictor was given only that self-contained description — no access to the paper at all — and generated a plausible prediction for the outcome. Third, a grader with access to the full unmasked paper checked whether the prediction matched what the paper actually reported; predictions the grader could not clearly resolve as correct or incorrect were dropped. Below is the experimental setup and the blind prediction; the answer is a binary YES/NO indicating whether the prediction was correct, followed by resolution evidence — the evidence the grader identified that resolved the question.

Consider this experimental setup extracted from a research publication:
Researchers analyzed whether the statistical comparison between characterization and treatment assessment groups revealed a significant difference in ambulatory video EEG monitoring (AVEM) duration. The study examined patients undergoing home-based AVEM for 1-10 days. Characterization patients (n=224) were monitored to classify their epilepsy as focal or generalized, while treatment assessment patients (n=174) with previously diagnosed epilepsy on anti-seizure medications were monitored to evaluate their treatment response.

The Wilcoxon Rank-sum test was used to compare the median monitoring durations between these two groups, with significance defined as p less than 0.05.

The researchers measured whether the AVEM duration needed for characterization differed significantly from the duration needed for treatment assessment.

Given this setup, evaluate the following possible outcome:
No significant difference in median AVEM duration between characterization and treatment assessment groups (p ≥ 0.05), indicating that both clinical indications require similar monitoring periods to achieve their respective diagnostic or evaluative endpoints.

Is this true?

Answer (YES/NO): YES